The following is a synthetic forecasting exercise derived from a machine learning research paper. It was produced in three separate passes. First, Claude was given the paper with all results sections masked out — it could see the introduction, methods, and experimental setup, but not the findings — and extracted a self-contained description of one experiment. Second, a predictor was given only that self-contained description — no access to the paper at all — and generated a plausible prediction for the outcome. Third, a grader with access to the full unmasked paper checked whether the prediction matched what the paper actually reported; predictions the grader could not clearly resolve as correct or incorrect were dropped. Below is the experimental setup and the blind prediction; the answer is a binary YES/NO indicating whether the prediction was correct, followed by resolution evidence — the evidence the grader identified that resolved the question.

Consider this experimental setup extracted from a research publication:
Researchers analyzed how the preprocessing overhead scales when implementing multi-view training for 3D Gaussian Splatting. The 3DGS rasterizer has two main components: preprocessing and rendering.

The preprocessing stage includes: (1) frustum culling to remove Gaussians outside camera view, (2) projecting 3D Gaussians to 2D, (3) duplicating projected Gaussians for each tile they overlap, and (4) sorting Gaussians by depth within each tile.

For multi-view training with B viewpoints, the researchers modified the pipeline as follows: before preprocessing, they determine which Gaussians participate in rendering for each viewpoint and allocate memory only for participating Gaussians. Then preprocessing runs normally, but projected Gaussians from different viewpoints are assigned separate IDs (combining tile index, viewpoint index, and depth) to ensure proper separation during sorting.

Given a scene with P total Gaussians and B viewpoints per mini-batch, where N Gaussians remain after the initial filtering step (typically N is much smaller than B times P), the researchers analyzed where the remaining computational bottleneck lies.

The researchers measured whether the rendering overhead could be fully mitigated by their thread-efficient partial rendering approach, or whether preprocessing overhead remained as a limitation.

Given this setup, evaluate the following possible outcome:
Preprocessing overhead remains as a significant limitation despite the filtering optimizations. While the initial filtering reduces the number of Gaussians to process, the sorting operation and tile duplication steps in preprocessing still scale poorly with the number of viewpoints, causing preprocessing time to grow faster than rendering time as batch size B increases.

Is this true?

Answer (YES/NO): YES